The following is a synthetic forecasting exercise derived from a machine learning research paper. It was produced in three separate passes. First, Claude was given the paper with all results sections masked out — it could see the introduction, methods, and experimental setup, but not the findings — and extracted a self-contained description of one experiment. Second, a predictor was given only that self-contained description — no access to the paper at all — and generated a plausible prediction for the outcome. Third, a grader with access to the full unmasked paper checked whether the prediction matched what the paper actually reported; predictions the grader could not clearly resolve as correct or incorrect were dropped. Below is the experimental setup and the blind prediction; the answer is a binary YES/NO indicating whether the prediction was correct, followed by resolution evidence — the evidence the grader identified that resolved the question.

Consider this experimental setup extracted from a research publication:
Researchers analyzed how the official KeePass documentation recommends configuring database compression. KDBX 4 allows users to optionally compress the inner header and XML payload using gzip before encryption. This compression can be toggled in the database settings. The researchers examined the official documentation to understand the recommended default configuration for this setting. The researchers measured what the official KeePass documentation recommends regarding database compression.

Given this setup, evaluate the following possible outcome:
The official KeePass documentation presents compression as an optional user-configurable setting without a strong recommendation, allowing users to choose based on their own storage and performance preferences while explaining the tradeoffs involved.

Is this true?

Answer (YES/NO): NO